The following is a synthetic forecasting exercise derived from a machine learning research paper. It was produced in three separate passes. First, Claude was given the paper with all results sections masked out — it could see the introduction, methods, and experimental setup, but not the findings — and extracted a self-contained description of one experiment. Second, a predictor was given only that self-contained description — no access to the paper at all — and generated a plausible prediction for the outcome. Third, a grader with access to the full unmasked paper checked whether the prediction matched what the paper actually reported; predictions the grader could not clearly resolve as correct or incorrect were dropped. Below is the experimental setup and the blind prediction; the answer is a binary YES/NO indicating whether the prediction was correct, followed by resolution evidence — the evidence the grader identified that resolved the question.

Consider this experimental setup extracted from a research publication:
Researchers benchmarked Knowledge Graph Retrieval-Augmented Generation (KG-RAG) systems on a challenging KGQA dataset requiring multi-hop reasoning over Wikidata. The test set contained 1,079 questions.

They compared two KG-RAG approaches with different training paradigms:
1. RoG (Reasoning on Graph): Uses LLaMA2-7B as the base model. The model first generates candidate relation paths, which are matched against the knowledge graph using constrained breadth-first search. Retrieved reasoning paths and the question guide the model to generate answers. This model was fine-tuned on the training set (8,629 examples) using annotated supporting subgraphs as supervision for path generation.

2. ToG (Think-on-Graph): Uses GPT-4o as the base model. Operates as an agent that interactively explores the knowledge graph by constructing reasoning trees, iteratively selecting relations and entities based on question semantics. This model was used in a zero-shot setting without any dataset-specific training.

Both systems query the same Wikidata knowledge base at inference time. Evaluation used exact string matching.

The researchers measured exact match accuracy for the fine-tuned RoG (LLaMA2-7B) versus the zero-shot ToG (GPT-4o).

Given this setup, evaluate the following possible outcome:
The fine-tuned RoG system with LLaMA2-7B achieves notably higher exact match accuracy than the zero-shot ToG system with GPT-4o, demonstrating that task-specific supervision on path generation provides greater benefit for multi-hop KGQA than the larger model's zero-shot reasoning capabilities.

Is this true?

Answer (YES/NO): NO